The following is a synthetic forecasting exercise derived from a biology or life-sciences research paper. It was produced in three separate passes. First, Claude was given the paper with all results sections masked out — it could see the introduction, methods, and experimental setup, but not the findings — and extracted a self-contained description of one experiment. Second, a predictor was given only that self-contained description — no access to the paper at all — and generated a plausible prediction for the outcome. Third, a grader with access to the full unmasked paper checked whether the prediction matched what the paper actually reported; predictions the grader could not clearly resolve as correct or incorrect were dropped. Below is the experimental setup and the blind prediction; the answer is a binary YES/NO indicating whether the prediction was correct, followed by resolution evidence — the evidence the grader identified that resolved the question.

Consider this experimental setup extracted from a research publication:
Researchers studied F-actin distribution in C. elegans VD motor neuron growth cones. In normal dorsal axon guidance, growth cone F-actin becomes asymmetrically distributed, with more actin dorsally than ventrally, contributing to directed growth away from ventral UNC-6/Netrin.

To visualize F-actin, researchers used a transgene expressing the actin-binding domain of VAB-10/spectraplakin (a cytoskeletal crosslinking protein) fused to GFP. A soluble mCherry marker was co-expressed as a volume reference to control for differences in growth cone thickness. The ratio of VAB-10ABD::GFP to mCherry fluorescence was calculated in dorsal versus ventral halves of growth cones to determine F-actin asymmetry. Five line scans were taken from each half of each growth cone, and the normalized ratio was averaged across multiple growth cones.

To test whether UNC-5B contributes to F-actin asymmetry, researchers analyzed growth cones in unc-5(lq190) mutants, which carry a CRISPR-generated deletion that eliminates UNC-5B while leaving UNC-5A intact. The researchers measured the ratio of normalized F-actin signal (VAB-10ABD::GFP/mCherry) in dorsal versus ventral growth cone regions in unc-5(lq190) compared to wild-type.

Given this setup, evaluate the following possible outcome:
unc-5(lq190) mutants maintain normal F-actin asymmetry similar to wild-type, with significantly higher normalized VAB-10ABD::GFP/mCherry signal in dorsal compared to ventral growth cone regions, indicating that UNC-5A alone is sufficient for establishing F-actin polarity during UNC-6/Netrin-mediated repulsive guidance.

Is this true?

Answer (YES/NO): NO